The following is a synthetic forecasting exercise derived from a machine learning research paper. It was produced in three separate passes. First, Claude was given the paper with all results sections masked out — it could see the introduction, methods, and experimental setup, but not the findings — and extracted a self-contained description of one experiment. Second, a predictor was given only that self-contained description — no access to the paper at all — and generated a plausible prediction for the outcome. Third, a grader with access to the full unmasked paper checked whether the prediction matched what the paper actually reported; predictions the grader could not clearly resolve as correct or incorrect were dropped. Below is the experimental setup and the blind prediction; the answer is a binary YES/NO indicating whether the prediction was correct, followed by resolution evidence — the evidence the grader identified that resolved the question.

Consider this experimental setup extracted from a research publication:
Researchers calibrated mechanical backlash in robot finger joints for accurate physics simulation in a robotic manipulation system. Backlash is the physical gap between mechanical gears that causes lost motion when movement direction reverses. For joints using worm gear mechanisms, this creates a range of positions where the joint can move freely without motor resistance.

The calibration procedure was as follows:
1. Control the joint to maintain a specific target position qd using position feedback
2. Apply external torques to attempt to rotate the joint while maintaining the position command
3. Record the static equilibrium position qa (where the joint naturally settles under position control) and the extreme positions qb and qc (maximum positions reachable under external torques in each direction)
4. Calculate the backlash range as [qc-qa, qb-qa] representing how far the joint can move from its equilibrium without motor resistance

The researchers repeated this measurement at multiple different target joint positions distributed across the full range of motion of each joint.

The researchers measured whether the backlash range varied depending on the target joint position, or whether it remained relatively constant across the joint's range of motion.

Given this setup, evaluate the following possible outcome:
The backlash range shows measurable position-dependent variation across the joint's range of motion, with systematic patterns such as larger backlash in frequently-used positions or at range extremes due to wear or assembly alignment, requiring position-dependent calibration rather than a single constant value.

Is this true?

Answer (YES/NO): NO